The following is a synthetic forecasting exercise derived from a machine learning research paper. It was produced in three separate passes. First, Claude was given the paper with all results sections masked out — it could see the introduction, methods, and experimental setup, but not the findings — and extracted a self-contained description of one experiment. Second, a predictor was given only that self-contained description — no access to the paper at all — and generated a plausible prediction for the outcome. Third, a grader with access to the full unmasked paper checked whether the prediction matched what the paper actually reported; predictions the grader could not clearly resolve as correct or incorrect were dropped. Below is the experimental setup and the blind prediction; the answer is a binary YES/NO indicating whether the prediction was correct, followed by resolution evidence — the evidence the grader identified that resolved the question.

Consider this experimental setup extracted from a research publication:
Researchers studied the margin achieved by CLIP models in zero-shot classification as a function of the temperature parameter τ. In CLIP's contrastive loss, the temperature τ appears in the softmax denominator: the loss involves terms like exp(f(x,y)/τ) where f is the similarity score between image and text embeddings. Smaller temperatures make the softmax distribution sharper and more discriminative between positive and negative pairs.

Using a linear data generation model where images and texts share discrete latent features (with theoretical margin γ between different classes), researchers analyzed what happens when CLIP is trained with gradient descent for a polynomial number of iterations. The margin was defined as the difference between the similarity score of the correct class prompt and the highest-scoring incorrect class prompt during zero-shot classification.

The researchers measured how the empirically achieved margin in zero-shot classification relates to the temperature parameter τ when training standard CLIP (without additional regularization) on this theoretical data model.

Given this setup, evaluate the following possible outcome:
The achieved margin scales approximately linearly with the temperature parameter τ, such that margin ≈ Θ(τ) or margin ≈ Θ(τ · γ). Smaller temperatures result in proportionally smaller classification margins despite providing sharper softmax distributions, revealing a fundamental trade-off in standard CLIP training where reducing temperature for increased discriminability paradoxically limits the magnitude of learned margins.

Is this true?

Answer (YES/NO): YES